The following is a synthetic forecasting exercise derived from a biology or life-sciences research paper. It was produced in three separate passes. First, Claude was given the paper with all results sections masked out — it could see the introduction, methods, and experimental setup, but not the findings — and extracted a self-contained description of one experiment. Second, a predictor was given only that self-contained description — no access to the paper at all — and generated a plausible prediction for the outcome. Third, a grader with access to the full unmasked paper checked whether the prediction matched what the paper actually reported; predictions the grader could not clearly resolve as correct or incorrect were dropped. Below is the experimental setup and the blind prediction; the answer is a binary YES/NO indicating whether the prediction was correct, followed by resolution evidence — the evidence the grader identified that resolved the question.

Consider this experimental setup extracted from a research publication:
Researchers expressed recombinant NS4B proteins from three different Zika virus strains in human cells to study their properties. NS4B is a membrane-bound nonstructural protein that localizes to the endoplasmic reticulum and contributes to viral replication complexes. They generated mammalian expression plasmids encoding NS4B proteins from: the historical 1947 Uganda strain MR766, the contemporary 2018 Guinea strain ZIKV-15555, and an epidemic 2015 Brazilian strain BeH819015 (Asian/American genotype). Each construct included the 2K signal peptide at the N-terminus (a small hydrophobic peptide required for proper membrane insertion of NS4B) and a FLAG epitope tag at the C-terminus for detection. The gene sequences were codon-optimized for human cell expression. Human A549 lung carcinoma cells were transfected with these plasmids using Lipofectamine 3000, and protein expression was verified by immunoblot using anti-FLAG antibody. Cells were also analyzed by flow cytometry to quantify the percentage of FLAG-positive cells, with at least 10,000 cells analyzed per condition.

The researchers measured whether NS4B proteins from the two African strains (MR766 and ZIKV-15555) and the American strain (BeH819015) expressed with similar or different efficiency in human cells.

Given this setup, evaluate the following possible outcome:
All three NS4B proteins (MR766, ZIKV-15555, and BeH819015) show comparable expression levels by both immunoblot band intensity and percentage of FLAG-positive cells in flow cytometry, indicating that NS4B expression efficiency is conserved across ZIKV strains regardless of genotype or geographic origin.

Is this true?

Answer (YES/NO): YES